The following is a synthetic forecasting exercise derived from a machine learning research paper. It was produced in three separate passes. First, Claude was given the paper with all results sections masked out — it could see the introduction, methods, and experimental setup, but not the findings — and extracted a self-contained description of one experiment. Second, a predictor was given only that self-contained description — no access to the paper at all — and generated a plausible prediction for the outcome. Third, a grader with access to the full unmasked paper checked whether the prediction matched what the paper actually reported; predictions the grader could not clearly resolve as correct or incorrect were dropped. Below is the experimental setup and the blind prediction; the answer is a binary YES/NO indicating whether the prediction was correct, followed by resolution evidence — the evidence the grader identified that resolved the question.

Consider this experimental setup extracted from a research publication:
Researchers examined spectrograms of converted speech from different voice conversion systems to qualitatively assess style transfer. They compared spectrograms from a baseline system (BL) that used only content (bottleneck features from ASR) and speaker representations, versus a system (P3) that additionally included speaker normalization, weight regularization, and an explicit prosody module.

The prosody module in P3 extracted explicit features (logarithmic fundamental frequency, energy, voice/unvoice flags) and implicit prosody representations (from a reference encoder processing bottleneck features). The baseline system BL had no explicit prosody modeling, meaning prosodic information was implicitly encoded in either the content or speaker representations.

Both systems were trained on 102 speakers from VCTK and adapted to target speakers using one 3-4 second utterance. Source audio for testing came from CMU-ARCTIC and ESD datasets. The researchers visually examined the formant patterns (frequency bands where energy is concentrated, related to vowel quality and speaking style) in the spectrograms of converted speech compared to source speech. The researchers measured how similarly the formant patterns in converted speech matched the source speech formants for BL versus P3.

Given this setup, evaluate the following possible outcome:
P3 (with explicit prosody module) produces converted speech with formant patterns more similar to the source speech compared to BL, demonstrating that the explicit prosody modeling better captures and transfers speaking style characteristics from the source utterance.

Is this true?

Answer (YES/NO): YES